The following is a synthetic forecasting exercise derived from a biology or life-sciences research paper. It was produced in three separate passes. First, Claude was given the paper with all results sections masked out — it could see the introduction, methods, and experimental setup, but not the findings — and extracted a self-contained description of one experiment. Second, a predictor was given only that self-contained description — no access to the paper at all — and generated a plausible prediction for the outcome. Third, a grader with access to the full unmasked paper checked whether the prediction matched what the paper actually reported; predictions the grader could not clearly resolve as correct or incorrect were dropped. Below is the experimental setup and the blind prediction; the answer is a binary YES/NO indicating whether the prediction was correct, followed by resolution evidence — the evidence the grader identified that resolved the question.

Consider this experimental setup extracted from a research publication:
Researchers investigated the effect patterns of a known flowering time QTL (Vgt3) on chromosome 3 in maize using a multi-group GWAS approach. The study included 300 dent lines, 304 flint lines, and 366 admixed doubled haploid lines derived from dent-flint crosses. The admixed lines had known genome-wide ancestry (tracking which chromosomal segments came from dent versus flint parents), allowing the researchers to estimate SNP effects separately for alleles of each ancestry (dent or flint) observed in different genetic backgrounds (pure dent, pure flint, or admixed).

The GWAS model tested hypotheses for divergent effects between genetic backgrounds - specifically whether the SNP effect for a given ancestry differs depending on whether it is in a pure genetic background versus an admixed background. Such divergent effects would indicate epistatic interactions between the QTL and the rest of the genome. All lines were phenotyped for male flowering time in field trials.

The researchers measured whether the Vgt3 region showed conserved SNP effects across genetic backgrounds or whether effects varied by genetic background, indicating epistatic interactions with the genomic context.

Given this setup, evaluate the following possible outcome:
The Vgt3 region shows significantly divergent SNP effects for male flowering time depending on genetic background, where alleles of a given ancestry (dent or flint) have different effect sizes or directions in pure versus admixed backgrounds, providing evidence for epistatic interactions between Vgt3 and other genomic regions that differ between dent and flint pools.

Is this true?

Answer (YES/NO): YES